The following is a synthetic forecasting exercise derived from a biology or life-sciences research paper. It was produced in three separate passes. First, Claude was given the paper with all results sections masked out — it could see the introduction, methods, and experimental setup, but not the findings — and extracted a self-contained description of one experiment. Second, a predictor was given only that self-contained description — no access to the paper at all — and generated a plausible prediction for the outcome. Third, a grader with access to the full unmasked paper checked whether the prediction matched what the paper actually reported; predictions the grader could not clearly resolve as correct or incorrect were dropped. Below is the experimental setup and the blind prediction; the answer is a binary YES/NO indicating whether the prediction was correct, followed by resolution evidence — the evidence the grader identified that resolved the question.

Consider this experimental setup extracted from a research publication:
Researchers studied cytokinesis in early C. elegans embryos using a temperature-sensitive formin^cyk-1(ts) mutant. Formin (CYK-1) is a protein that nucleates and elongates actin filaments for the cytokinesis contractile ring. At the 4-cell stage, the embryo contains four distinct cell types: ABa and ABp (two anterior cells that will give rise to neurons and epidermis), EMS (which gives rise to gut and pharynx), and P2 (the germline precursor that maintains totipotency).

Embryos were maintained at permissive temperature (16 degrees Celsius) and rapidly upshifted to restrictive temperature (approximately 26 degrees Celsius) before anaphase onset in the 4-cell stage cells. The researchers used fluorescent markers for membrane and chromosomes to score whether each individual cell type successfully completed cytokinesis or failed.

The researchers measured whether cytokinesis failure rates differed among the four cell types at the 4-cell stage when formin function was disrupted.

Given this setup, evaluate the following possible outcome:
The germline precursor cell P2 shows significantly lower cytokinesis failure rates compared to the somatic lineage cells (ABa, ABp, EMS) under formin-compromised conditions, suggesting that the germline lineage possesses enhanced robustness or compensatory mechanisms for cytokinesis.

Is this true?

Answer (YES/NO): NO